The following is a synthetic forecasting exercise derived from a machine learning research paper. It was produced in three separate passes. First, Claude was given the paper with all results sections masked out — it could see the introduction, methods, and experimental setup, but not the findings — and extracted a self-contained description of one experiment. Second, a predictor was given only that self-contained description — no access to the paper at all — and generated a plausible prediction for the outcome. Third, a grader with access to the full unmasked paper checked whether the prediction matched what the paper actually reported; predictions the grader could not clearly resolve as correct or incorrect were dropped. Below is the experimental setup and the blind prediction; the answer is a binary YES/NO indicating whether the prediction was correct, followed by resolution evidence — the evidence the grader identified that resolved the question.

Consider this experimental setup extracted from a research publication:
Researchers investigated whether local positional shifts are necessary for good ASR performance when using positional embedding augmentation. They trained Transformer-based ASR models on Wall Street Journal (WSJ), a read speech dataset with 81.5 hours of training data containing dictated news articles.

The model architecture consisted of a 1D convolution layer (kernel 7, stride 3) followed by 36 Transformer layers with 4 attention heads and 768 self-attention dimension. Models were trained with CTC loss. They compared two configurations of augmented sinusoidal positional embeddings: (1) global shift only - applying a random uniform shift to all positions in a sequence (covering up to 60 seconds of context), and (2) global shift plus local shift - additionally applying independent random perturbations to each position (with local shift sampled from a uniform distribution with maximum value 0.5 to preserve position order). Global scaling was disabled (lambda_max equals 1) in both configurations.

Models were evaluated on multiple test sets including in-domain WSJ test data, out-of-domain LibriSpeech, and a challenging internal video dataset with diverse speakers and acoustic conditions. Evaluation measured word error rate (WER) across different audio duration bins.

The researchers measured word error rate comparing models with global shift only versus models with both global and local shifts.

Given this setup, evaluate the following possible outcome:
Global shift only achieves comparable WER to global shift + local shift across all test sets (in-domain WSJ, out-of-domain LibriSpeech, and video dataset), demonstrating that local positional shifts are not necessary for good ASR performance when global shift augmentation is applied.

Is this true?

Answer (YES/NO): NO